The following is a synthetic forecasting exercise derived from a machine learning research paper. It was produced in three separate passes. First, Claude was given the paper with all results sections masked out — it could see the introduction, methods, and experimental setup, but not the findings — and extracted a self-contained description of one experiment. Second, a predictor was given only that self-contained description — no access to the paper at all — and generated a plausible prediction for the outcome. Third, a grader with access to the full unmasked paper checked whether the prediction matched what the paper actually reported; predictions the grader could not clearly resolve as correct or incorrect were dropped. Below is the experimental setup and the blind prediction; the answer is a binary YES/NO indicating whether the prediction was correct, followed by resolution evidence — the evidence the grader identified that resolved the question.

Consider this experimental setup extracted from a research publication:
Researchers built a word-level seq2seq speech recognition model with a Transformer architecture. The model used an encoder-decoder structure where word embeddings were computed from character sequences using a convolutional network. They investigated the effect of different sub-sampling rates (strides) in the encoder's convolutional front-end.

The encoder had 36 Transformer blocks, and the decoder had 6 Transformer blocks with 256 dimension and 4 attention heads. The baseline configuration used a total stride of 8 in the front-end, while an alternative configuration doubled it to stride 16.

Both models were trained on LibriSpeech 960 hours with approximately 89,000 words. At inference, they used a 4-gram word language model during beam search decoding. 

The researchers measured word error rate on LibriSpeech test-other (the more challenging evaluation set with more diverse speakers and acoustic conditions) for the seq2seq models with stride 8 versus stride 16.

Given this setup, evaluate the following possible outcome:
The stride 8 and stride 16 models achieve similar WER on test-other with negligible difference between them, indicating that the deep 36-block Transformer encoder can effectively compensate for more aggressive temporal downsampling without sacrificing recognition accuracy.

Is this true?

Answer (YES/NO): NO